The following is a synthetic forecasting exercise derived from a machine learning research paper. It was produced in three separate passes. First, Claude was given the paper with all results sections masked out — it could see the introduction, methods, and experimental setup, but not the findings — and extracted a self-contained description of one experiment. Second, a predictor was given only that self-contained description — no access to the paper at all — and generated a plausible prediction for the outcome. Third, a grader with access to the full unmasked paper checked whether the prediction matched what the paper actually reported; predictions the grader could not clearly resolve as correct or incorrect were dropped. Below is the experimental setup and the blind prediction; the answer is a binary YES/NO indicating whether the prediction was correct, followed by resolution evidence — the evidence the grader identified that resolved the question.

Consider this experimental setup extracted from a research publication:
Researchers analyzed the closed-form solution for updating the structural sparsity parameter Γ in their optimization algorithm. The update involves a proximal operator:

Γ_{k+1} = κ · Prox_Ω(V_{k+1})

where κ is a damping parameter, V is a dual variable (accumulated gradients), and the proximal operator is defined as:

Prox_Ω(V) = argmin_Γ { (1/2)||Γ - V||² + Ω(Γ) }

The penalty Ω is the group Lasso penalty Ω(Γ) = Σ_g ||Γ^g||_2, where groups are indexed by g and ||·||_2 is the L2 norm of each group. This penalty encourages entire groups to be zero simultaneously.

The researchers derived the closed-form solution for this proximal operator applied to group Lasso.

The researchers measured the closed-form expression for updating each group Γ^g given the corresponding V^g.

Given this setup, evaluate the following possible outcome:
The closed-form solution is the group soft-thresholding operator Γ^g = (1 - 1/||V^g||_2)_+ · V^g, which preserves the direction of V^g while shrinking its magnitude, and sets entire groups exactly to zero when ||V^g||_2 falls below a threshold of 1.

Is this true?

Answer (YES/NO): NO